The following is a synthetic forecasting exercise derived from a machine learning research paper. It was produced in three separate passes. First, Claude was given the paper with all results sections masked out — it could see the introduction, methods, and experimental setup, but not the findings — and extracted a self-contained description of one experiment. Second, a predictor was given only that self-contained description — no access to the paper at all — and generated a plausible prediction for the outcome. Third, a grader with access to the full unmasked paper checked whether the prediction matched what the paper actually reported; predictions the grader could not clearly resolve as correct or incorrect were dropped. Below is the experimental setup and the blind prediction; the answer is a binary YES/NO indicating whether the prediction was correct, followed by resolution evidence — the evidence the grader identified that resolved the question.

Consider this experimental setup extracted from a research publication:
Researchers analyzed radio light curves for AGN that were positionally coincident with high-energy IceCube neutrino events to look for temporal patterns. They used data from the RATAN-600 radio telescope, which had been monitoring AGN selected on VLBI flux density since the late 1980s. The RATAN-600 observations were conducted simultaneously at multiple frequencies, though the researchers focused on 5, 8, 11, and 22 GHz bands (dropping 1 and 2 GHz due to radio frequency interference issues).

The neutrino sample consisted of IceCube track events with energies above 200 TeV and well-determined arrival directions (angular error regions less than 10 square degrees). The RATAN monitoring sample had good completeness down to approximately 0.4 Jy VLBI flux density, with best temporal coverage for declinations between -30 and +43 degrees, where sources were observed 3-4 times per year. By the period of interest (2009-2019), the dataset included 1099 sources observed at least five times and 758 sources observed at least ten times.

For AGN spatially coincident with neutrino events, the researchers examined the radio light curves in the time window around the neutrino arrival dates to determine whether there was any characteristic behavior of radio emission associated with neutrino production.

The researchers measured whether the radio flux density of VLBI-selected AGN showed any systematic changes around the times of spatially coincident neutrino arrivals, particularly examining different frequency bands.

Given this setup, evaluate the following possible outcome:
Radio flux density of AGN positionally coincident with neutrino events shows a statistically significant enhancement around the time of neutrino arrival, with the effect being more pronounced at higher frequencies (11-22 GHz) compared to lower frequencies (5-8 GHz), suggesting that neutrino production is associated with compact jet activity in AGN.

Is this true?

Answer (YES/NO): NO